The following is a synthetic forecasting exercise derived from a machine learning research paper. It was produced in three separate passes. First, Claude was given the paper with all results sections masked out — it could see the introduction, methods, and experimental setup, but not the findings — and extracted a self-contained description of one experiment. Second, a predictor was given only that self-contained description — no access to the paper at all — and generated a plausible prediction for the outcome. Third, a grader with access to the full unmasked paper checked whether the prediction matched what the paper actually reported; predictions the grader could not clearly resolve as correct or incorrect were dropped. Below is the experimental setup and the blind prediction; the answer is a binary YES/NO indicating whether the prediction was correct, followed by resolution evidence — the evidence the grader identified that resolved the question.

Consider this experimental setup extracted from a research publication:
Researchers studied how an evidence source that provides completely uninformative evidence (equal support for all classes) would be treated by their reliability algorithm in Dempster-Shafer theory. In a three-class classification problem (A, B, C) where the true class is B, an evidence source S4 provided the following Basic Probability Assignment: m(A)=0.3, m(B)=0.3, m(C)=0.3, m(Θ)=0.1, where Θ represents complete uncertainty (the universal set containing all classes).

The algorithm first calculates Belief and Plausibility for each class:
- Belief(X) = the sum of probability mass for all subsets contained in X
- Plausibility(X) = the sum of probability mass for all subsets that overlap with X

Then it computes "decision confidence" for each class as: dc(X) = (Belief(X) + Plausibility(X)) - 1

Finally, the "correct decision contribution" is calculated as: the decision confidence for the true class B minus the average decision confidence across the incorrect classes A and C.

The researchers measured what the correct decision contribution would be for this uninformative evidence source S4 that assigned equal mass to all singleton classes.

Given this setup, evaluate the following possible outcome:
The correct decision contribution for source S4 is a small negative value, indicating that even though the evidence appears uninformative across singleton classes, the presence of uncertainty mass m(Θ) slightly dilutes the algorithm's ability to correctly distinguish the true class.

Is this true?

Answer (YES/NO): NO